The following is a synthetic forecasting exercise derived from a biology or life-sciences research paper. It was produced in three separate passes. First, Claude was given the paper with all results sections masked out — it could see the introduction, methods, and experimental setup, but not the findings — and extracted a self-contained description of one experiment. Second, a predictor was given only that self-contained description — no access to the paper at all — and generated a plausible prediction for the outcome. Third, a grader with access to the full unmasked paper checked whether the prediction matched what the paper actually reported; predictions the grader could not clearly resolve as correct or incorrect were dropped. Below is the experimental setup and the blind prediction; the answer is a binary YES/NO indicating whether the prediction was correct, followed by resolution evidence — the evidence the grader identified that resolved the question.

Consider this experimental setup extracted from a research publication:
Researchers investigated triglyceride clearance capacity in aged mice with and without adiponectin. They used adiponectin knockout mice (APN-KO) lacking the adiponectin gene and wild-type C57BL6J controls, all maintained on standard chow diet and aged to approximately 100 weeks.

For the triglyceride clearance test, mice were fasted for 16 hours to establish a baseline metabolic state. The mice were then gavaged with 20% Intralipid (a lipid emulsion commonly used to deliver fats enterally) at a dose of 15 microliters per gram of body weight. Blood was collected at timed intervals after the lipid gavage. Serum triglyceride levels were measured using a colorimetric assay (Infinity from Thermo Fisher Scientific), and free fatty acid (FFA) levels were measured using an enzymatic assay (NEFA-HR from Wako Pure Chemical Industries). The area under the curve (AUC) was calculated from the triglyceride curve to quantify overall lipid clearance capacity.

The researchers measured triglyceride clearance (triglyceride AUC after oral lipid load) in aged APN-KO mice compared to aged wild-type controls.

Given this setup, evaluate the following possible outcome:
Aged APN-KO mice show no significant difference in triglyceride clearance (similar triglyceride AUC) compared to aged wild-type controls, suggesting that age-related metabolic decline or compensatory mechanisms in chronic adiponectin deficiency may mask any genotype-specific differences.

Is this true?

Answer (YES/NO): NO